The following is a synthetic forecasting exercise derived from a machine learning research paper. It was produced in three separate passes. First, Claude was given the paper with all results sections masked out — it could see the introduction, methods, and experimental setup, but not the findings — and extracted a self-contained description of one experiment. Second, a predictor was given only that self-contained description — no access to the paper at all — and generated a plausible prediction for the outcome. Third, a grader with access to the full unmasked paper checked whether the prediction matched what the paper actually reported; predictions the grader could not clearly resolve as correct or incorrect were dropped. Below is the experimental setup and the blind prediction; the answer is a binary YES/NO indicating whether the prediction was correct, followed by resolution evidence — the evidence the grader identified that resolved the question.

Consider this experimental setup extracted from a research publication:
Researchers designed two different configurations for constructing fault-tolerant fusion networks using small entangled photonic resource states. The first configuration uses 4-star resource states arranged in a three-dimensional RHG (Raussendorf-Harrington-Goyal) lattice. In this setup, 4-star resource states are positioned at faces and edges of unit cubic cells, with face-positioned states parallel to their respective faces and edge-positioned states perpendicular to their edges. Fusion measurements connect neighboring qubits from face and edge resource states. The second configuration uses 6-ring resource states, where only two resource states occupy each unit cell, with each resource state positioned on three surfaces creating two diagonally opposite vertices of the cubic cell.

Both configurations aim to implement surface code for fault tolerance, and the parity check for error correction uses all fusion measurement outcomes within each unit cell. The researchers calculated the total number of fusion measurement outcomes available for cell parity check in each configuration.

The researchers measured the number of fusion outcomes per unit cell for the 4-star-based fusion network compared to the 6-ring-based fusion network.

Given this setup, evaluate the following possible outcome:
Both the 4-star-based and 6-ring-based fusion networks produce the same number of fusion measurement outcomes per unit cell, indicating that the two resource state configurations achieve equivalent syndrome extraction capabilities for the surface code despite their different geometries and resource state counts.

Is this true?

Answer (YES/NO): NO